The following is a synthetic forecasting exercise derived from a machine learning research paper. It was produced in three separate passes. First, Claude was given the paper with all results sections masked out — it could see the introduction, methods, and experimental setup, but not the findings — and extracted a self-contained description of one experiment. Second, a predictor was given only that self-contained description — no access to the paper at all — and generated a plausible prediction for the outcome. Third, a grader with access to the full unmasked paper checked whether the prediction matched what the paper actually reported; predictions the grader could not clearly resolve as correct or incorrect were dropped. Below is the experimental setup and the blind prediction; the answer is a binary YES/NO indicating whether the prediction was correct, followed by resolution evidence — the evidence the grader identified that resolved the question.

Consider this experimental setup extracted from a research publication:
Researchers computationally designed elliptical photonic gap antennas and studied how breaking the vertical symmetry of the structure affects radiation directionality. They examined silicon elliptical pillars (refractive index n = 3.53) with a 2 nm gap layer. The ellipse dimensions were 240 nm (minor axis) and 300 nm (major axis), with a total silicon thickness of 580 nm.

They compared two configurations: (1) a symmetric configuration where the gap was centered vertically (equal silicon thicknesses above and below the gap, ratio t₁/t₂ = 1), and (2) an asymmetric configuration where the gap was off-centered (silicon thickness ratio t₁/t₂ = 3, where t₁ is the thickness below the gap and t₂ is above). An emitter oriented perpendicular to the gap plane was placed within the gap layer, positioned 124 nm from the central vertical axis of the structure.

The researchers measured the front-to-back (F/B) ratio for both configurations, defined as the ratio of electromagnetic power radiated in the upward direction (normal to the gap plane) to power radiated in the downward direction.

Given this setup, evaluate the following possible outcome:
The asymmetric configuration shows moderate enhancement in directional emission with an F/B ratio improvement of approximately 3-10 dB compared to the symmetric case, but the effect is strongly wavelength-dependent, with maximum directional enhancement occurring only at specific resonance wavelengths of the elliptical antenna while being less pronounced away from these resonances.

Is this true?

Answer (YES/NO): NO